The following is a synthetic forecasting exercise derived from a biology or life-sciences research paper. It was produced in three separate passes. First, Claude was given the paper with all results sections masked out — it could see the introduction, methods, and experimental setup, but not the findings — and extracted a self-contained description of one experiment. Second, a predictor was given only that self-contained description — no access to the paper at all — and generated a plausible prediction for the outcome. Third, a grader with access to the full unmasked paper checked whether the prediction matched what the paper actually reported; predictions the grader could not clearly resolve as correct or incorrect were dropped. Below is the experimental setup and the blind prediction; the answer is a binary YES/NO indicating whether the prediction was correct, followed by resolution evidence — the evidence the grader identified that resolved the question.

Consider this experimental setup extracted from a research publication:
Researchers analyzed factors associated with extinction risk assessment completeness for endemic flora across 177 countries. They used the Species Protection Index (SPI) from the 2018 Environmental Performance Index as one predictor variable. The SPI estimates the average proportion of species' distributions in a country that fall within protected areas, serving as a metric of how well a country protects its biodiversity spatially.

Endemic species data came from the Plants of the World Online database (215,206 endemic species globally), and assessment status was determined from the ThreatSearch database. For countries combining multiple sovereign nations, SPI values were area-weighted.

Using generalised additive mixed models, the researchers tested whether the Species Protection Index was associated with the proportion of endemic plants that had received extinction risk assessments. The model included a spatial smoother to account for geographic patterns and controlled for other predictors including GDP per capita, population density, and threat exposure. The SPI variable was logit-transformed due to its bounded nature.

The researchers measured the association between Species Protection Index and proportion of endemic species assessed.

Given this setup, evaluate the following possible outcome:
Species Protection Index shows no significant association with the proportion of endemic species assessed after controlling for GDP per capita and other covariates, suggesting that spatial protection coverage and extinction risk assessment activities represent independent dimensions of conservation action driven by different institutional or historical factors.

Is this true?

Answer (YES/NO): YES